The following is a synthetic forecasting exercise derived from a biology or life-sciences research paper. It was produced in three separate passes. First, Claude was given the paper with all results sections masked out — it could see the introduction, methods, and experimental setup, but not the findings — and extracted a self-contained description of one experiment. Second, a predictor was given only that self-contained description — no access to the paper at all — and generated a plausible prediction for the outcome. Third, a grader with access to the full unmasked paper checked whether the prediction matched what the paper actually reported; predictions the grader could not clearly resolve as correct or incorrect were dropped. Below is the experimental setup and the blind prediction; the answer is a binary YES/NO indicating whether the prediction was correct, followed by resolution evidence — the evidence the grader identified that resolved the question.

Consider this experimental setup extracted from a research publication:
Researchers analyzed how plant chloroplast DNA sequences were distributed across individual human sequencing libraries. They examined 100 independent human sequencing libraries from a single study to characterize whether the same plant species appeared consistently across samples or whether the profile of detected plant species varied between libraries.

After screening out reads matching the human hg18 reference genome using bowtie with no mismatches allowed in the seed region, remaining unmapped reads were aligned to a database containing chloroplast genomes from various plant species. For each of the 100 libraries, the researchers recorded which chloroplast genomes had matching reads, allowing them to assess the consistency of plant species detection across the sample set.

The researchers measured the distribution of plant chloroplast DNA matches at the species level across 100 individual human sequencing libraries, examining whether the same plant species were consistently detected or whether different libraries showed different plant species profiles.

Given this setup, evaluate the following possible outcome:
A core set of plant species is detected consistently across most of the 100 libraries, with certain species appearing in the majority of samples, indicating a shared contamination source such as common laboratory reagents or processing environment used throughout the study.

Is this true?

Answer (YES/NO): NO